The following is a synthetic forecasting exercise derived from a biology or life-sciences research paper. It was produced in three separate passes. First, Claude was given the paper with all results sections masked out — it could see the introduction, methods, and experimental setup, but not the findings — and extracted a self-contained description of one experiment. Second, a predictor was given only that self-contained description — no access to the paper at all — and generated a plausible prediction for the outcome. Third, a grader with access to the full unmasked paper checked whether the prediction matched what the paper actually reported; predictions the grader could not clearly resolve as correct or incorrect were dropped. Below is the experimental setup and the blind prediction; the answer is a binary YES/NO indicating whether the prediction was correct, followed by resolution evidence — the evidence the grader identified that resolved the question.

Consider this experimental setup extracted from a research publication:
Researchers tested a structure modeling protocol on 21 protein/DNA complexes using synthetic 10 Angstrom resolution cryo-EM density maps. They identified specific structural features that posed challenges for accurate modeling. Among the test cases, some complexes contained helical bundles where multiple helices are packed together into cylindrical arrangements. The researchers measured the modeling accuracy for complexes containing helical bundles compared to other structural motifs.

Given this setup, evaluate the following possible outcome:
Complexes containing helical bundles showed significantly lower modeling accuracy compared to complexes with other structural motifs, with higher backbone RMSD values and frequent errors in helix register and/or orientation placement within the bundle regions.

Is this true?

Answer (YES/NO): YES